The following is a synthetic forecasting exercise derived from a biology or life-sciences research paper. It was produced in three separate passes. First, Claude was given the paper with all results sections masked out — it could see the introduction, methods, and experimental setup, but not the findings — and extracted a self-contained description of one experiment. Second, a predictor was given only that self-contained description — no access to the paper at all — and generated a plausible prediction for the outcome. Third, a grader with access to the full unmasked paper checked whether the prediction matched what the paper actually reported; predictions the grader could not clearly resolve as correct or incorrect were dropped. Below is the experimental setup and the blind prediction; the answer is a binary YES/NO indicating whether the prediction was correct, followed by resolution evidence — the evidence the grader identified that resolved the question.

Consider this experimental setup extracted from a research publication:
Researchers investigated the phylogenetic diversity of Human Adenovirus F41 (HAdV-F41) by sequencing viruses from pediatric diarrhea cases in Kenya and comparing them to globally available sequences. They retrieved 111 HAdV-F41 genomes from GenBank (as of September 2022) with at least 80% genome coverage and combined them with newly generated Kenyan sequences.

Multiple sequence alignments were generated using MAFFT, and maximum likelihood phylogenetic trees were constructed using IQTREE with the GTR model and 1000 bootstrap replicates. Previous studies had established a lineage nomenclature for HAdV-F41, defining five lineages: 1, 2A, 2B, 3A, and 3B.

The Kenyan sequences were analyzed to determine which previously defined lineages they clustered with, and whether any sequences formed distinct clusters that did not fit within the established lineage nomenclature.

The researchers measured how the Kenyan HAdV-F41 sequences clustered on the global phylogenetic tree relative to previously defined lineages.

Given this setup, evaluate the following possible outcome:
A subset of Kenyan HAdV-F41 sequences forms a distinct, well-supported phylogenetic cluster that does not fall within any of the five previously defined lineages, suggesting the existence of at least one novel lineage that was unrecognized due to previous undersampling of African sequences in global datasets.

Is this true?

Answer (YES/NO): YES